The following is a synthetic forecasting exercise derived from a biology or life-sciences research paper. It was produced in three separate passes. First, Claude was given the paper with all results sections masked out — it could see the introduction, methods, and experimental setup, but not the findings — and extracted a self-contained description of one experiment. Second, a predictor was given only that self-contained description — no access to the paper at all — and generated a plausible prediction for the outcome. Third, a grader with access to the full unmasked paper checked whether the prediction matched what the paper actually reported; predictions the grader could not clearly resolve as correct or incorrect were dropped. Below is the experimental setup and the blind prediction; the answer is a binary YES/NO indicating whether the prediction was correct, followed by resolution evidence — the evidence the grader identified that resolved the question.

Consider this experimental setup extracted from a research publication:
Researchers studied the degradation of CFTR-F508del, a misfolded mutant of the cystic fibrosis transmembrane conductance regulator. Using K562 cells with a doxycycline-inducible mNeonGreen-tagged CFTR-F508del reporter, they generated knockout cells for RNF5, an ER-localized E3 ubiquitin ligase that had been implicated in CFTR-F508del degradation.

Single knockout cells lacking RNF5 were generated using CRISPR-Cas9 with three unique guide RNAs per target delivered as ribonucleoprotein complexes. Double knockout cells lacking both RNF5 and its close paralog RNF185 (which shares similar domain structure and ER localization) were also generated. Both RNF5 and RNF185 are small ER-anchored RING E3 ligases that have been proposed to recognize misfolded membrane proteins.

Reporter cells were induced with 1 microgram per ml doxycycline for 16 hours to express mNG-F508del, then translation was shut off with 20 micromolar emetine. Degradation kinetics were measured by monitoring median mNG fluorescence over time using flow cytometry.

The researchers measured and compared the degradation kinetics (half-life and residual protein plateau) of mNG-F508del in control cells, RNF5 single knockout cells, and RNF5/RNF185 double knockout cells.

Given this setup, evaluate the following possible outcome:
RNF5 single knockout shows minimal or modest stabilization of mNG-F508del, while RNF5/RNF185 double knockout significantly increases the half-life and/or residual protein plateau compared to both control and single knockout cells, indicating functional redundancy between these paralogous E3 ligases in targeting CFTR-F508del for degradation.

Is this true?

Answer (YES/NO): YES